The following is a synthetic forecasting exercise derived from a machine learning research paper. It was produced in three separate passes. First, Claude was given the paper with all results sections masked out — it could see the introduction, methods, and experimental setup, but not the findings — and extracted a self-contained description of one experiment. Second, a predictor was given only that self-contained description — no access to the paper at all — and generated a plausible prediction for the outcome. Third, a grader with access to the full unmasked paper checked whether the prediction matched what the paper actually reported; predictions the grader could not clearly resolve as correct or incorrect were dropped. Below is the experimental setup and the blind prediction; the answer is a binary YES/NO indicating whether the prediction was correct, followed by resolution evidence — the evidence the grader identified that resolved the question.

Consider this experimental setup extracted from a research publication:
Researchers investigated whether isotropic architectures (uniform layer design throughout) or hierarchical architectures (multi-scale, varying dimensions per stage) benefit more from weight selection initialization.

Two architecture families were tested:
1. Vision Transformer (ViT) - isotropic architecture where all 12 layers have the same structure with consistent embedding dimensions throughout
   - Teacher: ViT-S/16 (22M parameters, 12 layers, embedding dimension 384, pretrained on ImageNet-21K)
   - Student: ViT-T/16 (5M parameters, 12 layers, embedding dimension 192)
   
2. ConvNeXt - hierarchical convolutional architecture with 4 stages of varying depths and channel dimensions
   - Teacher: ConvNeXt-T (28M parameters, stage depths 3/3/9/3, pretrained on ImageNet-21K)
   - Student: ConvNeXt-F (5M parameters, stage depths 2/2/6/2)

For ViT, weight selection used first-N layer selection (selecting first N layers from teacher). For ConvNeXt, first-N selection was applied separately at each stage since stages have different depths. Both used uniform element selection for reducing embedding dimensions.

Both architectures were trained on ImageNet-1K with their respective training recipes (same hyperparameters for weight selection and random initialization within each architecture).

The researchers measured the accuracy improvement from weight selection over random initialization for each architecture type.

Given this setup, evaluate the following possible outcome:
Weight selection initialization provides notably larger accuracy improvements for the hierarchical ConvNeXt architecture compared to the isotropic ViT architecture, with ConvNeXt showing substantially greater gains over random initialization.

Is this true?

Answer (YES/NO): NO